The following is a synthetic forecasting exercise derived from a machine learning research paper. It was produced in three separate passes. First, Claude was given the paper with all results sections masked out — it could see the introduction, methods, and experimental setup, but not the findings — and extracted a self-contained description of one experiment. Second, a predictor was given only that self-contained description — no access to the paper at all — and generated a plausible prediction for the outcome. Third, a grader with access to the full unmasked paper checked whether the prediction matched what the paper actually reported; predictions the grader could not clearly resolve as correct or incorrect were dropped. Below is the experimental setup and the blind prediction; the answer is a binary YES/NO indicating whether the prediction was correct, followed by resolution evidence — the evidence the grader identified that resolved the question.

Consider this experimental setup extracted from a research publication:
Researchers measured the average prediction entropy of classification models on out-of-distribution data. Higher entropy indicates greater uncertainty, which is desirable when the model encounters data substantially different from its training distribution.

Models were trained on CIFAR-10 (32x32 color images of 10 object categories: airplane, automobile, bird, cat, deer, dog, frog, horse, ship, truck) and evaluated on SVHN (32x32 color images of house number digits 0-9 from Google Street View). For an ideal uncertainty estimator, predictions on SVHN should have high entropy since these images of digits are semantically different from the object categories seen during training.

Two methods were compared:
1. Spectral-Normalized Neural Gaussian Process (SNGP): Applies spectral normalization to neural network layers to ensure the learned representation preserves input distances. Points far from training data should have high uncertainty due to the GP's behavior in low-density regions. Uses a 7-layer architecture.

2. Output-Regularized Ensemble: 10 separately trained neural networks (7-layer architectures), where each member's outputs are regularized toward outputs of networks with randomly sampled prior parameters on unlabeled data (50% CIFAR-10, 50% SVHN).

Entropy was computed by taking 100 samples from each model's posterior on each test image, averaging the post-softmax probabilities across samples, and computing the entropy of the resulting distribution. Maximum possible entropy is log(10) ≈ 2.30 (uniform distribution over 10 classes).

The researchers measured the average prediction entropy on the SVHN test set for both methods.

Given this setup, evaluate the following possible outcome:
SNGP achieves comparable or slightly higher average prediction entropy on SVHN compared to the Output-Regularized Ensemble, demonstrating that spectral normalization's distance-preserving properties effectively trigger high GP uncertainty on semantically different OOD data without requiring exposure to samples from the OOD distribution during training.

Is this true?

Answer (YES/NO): NO